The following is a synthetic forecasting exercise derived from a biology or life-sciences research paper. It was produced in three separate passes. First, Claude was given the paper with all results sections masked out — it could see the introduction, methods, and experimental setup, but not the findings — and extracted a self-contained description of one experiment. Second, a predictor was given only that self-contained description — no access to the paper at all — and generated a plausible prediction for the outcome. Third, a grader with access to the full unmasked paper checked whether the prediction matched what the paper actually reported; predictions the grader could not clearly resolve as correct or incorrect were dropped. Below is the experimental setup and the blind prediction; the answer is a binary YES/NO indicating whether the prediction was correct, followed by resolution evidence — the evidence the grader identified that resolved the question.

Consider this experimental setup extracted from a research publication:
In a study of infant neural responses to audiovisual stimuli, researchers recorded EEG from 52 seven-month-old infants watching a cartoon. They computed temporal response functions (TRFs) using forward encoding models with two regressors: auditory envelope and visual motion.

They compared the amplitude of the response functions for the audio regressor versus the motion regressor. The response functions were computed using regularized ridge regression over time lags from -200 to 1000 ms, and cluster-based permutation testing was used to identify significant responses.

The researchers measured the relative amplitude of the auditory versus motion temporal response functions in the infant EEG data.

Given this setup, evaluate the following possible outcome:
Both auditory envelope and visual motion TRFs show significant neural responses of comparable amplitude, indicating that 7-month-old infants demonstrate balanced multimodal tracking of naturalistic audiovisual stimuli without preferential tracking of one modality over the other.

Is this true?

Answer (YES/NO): NO